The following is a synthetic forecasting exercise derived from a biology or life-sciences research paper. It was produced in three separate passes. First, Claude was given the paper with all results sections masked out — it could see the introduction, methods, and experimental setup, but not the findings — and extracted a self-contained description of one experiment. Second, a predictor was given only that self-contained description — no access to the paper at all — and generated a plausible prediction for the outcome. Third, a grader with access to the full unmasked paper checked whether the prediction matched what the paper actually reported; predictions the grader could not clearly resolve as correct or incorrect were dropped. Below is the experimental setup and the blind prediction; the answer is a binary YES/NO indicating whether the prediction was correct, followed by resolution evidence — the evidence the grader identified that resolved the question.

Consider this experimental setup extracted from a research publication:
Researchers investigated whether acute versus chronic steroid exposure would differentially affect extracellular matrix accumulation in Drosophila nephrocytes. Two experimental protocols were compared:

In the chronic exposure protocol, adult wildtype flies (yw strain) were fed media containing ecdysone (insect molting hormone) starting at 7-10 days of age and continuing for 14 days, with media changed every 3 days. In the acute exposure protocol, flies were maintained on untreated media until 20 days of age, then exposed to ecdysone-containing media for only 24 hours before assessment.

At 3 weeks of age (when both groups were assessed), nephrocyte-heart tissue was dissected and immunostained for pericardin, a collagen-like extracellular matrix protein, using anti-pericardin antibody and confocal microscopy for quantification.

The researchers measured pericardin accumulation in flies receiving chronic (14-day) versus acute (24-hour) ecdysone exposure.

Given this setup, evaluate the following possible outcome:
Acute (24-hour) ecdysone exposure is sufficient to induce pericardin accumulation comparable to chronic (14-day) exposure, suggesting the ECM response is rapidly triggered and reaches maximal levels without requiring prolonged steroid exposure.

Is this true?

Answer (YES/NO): NO